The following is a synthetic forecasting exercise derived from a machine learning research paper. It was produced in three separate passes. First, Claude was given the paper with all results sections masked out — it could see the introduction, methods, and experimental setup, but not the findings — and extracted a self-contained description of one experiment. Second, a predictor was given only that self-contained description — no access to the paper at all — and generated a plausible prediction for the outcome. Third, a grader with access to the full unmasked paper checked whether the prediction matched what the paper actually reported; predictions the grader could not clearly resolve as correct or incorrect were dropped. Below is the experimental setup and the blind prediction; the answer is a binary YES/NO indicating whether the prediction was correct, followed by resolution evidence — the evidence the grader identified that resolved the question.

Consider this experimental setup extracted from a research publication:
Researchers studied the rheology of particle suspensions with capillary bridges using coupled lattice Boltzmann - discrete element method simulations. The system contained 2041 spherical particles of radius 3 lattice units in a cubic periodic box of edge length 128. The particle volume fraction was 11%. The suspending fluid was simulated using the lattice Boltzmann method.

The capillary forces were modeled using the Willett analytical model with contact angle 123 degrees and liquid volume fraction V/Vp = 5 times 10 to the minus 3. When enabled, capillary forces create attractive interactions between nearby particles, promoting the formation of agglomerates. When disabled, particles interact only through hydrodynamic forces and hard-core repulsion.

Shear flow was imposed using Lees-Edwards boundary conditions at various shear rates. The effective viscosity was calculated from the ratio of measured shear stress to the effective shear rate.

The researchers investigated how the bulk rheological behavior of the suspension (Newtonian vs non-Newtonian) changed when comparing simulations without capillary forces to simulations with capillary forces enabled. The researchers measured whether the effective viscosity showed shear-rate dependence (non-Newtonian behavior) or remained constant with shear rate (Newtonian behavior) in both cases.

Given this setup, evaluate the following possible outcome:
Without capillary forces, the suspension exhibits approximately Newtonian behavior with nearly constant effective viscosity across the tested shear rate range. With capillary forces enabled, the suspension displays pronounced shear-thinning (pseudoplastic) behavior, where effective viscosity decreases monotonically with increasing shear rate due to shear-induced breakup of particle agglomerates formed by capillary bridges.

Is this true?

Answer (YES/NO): YES